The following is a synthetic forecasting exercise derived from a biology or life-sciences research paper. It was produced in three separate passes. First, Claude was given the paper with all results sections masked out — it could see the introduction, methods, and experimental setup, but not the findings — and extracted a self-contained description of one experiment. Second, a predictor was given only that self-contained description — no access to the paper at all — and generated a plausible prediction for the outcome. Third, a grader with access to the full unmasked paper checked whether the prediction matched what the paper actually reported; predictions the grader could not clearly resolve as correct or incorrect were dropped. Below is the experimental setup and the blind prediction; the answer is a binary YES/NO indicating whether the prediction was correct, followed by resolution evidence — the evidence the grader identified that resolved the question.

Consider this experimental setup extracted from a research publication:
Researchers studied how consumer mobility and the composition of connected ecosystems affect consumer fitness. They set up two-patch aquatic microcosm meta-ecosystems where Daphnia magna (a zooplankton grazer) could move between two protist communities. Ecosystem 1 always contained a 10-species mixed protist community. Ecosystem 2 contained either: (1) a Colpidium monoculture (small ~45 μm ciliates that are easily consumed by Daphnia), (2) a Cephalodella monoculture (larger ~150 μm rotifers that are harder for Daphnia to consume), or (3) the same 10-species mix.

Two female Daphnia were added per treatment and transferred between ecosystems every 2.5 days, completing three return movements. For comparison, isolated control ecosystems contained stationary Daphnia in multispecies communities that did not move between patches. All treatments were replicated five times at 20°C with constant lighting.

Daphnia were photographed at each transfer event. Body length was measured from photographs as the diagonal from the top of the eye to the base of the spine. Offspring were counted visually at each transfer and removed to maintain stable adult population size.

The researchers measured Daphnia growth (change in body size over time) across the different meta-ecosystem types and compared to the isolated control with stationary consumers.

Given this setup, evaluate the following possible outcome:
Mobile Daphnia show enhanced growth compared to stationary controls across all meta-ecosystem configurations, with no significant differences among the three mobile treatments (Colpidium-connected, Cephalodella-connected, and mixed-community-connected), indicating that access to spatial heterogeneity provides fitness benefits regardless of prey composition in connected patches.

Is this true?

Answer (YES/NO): NO